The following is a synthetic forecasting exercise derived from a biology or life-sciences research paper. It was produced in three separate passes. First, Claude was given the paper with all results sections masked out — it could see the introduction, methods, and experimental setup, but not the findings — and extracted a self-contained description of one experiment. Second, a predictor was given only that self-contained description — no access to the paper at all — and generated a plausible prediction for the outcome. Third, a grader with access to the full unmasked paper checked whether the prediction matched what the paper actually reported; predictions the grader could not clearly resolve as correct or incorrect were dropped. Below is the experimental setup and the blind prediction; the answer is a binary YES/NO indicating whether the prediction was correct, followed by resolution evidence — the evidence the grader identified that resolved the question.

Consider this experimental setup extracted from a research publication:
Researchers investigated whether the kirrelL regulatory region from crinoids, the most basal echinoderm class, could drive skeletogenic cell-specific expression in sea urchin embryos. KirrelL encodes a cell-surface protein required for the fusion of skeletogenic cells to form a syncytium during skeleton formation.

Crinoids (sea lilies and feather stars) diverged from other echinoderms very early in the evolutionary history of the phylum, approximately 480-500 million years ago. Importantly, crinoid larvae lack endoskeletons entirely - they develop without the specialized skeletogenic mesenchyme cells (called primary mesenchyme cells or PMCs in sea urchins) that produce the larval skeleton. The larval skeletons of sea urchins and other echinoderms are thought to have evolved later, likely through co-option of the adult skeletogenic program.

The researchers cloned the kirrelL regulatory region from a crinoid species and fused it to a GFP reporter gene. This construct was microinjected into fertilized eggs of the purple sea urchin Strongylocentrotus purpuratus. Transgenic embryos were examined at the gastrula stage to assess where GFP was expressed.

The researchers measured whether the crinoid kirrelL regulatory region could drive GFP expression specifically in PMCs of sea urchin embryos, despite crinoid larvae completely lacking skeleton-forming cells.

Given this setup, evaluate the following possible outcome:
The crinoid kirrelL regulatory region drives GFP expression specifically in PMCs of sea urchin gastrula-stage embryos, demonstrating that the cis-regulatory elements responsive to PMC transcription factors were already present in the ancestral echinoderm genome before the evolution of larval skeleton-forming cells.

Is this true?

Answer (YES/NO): YES